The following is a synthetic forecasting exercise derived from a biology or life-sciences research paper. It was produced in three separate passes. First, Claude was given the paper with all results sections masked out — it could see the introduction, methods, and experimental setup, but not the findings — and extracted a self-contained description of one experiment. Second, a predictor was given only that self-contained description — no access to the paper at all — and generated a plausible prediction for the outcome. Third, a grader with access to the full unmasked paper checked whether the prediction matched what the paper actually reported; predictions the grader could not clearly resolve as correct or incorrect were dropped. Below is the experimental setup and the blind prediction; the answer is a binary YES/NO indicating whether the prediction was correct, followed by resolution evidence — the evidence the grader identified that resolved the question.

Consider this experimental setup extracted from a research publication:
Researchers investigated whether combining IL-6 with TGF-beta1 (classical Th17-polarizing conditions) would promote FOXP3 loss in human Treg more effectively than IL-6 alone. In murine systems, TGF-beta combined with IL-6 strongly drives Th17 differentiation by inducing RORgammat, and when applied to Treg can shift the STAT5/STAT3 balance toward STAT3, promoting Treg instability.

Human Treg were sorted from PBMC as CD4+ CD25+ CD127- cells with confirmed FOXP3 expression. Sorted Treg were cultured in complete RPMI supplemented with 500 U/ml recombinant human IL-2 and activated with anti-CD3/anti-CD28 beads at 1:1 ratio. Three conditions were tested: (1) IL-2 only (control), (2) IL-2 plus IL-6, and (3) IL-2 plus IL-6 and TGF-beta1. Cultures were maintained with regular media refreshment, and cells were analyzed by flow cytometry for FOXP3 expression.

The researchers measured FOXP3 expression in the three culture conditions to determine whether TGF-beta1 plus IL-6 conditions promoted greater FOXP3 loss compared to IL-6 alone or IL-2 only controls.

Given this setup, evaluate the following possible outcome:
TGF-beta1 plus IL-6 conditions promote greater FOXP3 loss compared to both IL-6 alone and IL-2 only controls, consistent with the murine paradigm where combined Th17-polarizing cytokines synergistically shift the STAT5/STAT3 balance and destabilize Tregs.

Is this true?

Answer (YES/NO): NO